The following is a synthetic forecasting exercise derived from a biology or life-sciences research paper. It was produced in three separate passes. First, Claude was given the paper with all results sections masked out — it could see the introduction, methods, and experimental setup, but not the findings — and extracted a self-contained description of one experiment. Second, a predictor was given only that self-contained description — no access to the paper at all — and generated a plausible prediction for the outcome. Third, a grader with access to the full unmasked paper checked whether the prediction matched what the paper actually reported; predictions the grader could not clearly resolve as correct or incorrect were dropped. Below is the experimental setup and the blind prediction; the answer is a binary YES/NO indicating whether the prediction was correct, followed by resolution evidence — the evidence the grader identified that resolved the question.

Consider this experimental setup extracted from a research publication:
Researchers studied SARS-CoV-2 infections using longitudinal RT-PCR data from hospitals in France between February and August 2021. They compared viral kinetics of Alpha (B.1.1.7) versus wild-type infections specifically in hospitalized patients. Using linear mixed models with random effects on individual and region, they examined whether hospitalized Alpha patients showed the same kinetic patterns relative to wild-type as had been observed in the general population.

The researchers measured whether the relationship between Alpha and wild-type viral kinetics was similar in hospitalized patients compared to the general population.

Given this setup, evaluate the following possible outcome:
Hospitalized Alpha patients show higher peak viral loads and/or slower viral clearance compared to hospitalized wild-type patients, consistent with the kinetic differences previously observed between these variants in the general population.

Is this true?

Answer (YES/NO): YES